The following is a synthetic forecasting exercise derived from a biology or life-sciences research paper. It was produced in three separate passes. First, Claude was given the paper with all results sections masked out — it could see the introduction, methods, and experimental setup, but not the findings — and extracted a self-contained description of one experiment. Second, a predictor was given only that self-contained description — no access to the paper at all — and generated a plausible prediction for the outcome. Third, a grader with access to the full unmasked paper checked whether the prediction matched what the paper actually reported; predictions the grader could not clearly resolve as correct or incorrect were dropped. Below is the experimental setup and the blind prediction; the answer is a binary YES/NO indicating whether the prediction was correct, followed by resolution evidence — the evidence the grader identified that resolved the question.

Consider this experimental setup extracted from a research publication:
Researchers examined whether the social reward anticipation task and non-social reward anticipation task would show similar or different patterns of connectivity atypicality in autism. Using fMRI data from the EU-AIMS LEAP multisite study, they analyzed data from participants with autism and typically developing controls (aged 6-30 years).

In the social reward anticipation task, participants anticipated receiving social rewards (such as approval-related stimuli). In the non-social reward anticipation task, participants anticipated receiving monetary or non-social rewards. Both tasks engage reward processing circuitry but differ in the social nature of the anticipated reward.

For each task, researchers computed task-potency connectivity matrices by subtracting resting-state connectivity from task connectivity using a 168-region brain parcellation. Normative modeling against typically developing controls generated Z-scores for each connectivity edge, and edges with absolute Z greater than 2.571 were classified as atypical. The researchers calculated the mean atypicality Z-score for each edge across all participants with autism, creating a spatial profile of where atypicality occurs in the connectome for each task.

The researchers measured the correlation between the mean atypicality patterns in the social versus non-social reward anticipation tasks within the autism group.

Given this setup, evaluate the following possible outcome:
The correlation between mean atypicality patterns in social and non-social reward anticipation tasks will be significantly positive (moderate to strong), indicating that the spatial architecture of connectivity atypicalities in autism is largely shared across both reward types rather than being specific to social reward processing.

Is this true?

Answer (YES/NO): YES